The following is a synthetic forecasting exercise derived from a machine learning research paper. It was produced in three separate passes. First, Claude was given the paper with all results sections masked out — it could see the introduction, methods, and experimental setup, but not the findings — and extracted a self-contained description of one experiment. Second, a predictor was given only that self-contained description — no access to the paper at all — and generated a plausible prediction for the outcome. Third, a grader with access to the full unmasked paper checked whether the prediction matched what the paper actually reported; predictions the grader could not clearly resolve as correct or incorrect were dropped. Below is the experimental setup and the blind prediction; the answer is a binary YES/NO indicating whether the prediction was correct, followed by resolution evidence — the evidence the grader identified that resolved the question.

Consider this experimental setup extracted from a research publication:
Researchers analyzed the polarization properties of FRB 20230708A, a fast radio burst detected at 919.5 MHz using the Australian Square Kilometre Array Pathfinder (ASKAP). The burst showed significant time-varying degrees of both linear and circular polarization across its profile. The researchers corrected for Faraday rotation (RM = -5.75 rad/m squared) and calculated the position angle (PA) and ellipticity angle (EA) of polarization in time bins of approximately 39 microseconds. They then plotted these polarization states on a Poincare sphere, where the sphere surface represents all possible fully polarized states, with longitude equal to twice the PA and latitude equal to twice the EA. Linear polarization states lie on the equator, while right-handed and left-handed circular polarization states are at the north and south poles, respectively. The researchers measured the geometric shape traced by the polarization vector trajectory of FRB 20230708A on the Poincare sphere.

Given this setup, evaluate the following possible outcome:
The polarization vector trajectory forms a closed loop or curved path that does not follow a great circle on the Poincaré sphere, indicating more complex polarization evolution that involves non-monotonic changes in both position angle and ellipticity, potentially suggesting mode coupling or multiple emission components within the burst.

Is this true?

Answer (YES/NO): NO